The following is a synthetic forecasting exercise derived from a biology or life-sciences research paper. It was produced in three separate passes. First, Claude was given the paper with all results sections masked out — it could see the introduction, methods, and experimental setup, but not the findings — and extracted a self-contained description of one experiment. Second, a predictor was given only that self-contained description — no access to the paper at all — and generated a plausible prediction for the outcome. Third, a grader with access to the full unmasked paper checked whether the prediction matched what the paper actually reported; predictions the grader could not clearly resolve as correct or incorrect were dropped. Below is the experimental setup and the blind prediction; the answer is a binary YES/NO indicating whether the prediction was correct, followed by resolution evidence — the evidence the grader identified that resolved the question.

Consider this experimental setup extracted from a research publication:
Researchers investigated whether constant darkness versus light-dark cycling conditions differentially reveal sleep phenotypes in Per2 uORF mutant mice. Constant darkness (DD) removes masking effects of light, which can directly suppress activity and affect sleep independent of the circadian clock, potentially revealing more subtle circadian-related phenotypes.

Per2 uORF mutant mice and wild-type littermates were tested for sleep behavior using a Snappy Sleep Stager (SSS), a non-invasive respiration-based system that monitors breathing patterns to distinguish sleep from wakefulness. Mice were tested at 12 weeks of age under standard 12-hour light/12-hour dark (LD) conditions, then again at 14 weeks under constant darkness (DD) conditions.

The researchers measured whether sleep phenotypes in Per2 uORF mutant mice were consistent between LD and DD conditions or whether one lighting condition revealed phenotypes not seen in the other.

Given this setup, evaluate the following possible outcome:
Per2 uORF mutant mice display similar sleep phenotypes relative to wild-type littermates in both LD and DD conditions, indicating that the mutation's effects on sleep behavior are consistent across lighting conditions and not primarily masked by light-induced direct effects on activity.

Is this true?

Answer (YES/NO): NO